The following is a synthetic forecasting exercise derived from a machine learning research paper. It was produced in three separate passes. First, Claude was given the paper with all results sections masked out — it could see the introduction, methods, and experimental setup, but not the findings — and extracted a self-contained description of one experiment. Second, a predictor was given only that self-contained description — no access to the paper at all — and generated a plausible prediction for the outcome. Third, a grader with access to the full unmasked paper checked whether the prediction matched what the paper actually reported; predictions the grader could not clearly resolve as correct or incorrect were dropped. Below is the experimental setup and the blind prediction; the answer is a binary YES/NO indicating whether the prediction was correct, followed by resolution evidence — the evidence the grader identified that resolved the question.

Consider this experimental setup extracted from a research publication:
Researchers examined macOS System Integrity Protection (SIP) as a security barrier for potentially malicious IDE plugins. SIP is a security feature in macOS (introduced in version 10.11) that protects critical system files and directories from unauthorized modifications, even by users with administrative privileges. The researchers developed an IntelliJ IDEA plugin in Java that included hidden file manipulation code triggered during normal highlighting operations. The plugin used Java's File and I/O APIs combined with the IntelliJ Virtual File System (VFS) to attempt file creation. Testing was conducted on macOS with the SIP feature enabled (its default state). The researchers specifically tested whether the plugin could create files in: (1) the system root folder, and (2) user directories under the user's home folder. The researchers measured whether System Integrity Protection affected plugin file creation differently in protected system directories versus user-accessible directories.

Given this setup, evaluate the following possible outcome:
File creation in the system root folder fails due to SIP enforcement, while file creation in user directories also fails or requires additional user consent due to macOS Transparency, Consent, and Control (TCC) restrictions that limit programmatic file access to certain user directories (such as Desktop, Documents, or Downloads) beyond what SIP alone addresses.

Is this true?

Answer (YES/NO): NO